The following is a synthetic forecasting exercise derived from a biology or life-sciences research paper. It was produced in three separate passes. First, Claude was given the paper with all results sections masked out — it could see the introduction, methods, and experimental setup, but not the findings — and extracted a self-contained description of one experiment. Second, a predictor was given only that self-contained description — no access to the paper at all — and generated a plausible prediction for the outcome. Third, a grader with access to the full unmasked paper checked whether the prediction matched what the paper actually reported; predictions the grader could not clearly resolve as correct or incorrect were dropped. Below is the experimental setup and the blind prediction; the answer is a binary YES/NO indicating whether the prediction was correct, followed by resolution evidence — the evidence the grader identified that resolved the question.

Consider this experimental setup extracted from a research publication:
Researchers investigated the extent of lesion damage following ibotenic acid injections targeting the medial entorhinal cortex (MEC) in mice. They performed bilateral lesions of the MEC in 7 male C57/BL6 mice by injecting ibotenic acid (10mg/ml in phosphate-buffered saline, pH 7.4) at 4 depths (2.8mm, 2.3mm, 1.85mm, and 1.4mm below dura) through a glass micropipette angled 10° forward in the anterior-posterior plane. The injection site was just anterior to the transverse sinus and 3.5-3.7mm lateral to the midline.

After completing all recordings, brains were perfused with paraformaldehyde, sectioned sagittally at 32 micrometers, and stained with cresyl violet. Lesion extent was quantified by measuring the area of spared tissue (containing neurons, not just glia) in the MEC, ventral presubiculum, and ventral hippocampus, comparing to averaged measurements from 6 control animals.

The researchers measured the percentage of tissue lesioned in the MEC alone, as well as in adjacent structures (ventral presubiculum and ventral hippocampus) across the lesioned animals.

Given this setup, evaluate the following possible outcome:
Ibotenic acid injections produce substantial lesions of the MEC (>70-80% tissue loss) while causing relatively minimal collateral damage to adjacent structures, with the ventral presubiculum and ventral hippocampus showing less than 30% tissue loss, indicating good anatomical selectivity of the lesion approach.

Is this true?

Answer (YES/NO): NO